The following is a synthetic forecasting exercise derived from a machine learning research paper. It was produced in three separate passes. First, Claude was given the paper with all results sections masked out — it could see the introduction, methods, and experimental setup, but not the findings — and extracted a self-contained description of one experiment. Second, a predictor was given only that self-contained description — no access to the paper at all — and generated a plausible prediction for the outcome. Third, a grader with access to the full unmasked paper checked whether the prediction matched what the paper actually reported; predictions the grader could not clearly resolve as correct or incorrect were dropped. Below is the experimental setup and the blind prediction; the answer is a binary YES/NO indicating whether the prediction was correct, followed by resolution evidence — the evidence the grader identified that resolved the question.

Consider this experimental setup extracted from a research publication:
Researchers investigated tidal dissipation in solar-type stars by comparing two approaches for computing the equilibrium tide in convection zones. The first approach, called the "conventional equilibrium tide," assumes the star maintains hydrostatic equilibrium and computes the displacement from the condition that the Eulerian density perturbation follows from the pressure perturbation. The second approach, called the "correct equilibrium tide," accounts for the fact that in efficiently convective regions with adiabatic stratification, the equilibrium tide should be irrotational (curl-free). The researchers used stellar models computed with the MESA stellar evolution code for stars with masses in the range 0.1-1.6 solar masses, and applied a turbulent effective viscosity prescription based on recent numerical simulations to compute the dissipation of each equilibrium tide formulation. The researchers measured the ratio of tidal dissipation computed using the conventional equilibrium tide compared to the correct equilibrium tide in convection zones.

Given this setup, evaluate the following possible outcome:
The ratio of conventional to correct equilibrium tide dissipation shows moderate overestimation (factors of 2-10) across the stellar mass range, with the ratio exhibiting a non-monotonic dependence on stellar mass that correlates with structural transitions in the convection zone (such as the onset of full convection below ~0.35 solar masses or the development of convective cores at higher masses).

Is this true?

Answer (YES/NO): NO